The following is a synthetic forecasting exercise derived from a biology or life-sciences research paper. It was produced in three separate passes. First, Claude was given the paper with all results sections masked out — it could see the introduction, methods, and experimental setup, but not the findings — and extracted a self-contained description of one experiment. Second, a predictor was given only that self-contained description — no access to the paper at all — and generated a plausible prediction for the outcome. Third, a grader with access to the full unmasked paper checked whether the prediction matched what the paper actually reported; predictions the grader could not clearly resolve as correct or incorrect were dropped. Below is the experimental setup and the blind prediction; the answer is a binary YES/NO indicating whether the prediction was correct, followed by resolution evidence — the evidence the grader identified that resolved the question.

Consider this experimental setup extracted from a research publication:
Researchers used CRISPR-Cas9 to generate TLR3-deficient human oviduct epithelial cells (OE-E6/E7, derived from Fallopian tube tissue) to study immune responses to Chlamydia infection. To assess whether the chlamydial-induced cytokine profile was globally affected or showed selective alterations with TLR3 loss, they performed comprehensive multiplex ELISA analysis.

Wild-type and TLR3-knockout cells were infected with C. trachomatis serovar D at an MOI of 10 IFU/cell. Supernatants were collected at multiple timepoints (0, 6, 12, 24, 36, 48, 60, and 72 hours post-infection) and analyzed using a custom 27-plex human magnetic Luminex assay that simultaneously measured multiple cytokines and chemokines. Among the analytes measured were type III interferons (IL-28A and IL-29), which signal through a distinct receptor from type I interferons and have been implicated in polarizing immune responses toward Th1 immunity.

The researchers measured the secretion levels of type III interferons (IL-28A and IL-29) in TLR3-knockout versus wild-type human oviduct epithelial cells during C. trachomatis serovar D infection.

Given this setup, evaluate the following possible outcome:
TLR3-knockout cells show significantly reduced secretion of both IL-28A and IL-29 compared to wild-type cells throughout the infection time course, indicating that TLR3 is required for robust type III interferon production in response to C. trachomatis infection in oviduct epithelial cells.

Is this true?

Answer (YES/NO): NO